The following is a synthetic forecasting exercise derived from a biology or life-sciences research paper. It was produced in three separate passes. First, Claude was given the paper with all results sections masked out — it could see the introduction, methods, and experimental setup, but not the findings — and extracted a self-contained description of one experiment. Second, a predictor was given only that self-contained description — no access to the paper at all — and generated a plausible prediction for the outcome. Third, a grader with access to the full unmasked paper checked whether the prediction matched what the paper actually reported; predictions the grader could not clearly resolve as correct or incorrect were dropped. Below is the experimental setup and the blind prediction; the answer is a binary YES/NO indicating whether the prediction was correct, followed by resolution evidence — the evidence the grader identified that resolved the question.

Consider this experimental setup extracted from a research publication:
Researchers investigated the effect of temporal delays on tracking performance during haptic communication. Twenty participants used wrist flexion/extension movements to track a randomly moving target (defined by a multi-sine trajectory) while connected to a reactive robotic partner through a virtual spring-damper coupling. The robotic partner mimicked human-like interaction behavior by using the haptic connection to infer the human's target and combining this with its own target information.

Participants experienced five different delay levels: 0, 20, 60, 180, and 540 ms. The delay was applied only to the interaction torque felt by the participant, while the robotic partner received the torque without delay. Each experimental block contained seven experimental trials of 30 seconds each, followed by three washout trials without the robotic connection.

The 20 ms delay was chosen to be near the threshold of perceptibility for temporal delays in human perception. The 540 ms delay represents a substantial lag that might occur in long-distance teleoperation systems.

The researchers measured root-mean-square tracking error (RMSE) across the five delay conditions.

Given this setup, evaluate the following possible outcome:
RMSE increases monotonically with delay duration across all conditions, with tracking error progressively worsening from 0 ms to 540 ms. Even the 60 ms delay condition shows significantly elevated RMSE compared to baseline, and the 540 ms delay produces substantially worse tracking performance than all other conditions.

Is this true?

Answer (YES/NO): NO